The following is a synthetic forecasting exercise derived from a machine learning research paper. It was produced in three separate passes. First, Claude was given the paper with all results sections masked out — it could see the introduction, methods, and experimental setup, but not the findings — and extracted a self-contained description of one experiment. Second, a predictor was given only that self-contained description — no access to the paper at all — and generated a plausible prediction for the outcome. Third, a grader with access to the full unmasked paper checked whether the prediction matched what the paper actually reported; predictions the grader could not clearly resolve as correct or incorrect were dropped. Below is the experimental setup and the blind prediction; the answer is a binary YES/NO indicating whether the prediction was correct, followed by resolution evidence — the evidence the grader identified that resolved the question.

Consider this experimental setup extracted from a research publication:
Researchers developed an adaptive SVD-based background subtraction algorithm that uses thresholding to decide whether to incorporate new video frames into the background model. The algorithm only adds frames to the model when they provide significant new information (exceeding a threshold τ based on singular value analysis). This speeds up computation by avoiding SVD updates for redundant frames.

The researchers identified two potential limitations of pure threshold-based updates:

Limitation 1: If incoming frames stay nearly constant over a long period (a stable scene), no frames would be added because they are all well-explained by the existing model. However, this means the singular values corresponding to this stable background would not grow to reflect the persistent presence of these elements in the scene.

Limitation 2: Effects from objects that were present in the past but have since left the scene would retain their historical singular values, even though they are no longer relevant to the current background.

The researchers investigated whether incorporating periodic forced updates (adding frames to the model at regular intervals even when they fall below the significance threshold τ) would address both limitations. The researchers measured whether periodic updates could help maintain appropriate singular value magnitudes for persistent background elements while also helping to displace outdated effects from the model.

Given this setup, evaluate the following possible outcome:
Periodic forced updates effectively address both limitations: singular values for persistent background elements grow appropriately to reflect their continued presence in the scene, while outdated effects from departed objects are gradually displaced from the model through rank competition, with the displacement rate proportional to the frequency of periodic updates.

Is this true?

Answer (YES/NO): NO